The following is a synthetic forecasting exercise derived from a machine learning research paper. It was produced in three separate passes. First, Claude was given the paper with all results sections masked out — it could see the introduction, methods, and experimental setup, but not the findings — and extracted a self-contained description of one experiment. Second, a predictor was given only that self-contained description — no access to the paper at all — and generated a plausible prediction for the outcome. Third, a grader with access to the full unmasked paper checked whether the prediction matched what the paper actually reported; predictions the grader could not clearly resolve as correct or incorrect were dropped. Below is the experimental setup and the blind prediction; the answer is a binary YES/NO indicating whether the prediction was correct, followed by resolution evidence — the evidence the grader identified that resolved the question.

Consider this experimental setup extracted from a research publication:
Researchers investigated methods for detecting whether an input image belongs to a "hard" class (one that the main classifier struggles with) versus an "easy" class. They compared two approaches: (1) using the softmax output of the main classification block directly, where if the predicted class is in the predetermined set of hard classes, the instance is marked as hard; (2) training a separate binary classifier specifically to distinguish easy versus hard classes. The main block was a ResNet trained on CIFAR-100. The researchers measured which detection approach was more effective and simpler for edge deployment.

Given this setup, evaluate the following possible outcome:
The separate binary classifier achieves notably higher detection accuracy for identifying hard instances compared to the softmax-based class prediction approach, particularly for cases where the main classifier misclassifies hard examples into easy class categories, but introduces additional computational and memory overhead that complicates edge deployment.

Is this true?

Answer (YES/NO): NO